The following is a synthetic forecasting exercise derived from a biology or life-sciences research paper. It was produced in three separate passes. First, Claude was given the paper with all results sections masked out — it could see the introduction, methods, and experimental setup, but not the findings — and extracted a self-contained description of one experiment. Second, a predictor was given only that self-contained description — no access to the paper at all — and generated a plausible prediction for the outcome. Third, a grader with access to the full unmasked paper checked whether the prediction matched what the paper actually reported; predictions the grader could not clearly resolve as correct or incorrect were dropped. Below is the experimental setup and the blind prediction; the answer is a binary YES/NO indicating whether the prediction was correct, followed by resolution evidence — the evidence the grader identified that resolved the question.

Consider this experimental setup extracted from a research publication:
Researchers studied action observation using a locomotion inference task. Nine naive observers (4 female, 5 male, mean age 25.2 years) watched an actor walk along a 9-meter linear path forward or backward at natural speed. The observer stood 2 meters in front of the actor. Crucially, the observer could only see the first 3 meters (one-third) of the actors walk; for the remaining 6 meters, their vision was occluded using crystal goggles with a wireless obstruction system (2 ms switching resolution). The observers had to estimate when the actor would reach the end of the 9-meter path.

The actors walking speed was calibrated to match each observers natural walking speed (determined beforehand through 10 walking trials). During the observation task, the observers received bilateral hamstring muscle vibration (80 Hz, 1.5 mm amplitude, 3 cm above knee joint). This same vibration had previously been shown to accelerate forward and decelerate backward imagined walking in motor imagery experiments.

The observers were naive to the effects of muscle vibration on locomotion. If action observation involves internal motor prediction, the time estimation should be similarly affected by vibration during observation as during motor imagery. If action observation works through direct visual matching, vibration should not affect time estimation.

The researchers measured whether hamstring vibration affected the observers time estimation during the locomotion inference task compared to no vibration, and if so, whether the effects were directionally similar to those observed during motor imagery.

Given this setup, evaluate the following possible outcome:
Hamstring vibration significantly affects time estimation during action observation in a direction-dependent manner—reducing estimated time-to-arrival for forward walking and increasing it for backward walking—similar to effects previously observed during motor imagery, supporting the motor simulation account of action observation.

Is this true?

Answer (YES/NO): NO